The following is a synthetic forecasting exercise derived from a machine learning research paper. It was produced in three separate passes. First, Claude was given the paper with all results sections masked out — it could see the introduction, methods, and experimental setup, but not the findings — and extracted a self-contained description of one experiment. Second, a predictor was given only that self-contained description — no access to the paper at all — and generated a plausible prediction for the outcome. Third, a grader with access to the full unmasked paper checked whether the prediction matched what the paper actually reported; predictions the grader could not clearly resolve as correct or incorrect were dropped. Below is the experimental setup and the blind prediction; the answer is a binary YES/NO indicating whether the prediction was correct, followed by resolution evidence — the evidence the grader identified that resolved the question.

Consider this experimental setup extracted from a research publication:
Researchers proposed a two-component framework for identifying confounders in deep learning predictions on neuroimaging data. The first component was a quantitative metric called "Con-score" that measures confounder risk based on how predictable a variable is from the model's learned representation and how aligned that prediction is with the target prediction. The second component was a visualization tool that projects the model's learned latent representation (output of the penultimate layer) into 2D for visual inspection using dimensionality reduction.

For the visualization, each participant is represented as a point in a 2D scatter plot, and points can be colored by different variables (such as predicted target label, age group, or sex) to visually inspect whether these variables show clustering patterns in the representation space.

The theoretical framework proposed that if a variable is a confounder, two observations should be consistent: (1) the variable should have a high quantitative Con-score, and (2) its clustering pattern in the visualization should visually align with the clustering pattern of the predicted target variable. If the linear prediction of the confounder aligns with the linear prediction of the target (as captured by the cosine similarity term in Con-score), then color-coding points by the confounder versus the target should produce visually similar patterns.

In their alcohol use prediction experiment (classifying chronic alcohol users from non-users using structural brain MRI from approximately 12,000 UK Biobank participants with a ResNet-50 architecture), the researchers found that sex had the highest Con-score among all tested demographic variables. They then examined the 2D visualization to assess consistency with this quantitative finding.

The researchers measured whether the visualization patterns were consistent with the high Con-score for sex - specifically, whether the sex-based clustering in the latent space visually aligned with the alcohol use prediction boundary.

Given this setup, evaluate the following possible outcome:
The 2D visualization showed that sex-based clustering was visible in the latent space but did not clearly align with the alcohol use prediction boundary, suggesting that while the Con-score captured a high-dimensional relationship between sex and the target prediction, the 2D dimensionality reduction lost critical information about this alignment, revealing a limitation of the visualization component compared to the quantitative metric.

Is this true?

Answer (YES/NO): NO